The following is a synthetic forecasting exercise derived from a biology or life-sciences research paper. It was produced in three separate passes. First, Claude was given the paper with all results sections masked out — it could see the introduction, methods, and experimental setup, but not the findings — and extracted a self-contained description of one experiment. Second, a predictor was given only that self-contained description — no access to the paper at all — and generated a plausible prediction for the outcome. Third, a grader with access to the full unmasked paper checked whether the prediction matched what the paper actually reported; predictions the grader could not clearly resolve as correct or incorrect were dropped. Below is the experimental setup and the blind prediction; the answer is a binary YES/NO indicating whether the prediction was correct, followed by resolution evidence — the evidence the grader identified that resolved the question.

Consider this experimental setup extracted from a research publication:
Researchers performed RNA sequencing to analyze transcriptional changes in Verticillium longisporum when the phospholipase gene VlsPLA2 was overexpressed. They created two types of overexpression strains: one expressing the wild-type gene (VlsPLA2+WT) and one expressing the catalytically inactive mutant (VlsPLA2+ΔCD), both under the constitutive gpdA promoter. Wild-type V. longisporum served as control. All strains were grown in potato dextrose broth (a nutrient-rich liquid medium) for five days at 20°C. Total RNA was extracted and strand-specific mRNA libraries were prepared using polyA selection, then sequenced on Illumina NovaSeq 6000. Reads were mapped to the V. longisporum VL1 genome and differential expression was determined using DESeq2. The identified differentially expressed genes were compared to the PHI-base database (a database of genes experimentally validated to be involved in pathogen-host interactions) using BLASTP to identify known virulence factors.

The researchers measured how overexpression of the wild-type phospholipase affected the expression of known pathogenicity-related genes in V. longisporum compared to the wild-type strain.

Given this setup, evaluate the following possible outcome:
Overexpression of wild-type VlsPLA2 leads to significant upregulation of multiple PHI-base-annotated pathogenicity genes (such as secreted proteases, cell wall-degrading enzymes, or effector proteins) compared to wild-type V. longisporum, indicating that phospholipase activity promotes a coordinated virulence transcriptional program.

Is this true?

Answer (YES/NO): YES